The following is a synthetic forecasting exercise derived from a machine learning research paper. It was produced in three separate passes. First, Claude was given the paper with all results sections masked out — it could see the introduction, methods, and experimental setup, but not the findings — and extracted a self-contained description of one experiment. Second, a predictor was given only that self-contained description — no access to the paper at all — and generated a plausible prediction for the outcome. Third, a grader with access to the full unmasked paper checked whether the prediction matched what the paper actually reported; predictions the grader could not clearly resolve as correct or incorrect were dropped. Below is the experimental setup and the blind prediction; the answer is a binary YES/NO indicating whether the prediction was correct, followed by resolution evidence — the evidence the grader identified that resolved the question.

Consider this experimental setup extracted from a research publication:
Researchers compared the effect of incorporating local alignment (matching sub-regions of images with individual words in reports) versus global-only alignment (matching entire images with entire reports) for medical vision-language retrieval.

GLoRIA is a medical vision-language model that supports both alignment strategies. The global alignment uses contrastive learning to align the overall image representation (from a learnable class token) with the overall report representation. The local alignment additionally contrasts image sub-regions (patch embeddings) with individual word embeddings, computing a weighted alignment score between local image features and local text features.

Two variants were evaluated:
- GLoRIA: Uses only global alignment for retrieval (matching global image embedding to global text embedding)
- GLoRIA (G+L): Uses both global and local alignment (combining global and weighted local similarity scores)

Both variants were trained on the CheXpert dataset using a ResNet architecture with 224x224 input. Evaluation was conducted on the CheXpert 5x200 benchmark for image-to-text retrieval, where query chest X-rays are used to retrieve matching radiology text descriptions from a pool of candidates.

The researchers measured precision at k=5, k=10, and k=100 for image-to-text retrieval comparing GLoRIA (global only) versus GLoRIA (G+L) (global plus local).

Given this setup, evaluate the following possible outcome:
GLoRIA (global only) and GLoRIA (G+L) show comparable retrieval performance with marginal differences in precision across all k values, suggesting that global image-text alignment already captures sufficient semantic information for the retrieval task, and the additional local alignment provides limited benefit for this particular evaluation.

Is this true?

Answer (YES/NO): YES